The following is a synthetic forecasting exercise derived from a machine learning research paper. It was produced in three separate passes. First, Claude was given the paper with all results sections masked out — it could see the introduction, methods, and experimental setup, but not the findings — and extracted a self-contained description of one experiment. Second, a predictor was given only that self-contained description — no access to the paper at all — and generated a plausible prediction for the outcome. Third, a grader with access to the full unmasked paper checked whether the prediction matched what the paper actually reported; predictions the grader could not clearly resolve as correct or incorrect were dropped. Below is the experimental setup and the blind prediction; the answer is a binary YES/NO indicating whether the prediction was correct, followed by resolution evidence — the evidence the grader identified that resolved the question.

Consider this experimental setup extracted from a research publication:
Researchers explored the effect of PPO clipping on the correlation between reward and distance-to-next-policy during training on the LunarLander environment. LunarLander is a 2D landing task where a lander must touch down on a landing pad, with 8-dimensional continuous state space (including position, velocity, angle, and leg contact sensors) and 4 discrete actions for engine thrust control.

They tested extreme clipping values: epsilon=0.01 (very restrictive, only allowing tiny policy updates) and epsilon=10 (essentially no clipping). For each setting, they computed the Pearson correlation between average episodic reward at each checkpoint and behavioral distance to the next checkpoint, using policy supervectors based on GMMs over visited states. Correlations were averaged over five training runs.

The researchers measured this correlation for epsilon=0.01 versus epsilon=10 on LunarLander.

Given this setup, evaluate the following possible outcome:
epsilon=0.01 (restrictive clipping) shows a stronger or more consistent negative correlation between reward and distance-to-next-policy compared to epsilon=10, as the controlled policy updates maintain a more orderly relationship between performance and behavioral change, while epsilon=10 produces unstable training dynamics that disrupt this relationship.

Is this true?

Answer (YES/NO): NO